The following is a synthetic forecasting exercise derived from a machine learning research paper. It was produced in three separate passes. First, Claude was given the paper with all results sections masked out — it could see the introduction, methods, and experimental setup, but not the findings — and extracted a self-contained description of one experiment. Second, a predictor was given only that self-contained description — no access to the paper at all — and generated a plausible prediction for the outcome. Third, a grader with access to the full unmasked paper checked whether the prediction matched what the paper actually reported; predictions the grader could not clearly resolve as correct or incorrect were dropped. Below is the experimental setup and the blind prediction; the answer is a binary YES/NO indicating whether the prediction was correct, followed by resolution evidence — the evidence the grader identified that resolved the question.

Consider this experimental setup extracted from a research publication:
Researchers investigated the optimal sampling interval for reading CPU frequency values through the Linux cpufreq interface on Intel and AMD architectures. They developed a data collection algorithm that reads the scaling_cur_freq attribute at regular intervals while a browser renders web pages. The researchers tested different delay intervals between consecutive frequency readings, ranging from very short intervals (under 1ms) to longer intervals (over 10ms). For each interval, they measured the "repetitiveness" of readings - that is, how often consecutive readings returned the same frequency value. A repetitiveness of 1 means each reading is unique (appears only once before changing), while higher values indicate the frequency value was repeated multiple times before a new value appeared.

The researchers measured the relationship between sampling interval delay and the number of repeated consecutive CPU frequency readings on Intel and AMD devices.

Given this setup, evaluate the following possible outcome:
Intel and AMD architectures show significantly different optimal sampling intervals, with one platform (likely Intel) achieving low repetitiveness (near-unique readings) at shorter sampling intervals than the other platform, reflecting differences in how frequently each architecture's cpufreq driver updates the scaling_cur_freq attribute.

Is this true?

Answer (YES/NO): NO